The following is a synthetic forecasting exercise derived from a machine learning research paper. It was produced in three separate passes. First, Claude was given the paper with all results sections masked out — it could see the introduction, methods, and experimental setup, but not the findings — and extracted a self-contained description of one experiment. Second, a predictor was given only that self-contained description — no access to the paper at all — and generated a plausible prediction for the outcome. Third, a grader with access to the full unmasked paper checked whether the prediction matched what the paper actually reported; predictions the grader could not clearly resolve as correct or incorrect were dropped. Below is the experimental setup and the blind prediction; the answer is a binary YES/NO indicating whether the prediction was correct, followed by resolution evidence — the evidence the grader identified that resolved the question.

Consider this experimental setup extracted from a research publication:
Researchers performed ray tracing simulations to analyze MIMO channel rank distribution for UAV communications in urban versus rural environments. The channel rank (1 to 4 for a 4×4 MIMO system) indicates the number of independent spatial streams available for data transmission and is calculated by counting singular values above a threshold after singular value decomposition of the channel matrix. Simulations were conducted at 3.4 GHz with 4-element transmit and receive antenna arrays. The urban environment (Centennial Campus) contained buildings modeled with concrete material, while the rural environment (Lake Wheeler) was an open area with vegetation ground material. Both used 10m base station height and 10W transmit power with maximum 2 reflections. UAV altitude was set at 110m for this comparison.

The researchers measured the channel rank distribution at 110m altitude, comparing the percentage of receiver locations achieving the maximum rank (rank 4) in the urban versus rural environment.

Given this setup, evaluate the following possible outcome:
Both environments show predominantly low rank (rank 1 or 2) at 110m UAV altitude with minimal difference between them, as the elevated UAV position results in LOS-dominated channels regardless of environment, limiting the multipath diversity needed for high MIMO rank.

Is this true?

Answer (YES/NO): NO